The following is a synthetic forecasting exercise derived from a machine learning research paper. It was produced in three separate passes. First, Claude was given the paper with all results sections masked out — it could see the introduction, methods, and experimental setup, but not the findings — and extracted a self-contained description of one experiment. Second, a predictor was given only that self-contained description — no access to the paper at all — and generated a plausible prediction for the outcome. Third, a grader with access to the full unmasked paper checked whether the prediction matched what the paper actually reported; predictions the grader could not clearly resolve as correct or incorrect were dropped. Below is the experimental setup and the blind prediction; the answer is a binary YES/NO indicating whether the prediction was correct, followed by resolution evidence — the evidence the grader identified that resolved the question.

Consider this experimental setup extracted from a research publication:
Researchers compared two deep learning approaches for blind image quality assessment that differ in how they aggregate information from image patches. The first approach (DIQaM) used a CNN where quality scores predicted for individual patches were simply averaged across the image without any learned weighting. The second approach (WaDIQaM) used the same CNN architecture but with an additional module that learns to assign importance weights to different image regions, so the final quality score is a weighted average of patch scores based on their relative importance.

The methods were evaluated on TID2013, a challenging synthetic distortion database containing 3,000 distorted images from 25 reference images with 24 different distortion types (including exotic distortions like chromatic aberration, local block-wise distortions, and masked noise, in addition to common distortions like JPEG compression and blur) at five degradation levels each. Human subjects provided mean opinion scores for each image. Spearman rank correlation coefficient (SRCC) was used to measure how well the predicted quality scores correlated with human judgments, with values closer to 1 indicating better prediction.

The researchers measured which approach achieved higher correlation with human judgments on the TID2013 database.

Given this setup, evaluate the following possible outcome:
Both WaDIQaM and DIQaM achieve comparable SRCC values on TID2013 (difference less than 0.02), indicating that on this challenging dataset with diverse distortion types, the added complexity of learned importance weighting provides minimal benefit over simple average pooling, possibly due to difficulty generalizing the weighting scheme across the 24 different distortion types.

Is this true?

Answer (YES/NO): NO